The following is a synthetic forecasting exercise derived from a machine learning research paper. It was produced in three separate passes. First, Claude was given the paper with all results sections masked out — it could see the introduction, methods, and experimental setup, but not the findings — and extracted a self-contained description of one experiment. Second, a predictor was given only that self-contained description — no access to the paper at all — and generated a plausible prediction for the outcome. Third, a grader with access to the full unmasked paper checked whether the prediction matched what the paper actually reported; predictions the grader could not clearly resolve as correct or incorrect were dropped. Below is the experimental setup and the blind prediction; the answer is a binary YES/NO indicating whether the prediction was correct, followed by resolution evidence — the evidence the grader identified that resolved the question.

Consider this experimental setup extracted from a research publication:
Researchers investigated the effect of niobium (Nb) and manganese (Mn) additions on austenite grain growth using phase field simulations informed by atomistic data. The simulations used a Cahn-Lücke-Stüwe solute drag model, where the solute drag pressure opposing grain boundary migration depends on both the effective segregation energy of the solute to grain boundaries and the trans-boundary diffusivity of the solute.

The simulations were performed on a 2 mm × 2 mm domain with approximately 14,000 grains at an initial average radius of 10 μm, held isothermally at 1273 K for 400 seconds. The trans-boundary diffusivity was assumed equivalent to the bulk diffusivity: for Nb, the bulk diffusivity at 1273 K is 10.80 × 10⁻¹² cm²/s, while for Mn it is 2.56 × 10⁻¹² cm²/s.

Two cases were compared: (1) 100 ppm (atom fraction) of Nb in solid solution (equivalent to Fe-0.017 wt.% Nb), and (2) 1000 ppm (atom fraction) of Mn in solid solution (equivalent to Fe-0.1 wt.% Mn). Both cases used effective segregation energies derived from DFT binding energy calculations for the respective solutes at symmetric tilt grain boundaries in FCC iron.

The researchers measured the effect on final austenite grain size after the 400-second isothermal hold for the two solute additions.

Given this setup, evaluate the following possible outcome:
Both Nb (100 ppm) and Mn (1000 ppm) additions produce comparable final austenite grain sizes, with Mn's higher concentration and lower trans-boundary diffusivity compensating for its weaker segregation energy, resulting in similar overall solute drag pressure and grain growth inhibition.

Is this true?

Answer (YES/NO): NO